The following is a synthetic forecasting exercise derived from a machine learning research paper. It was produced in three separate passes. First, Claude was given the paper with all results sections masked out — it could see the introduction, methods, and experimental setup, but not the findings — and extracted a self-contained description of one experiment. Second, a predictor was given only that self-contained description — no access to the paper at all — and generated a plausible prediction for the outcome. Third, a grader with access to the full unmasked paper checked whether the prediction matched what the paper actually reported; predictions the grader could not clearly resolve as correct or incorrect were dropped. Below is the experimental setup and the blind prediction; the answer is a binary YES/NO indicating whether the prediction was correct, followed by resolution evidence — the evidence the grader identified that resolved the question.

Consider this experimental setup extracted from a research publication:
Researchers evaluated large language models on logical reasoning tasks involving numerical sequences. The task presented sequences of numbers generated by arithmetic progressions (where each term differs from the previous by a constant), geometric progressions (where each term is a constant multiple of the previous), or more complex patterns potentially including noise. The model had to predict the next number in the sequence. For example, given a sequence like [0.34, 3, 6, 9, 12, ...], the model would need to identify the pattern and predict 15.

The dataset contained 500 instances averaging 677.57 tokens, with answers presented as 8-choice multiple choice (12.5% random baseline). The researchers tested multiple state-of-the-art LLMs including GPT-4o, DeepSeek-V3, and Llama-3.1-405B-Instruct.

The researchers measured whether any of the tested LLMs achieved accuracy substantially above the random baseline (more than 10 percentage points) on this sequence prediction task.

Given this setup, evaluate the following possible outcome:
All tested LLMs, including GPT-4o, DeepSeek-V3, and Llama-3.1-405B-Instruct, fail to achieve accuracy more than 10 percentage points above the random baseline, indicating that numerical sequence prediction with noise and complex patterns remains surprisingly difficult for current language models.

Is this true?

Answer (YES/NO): YES